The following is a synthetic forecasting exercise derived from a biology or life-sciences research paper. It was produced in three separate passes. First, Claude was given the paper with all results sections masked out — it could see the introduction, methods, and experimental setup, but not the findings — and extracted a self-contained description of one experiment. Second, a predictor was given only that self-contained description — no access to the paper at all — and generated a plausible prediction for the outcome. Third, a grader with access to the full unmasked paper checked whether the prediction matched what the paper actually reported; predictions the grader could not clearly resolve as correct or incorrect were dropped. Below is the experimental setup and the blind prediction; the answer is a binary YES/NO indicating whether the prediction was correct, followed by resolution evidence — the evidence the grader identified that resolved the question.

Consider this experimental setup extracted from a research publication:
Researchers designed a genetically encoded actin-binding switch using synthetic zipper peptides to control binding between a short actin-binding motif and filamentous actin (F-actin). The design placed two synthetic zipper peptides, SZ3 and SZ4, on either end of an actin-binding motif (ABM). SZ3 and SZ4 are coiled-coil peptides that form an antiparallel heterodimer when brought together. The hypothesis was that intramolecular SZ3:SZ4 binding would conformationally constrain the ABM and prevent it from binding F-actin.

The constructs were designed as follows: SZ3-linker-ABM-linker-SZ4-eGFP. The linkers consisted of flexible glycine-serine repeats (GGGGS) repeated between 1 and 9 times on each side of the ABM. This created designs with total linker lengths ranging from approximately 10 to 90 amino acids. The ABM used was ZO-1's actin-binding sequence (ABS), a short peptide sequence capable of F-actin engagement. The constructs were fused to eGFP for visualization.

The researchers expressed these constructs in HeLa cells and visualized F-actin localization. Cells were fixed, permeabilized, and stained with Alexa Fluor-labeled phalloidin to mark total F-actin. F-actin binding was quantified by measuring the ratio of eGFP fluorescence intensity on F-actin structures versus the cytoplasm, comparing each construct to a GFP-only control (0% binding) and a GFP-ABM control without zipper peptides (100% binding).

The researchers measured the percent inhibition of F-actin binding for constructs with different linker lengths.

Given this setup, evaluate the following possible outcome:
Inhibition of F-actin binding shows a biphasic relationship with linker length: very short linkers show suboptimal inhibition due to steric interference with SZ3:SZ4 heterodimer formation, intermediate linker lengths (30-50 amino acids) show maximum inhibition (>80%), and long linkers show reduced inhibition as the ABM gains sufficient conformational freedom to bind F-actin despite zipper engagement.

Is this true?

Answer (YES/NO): NO